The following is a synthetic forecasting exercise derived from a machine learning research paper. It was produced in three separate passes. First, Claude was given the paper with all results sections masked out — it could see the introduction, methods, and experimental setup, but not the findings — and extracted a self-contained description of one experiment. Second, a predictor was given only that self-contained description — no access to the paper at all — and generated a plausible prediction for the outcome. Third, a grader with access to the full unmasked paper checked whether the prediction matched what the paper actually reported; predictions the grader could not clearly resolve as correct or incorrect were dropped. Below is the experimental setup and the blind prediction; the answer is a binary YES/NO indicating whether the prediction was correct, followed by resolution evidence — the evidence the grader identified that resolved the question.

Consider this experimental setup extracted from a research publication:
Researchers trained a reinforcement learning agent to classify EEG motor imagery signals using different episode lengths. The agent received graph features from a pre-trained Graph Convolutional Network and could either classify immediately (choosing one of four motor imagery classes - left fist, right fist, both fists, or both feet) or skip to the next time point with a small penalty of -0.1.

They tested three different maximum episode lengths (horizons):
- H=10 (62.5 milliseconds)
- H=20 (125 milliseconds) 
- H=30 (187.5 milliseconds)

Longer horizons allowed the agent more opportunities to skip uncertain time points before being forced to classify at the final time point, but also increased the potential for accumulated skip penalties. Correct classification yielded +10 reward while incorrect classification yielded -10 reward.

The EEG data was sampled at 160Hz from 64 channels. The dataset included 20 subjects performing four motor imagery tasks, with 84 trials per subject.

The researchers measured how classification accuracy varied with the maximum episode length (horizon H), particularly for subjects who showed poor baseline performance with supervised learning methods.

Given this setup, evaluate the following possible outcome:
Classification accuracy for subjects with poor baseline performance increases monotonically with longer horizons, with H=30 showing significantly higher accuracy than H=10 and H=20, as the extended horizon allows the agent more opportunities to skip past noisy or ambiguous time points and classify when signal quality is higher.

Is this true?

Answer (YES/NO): NO